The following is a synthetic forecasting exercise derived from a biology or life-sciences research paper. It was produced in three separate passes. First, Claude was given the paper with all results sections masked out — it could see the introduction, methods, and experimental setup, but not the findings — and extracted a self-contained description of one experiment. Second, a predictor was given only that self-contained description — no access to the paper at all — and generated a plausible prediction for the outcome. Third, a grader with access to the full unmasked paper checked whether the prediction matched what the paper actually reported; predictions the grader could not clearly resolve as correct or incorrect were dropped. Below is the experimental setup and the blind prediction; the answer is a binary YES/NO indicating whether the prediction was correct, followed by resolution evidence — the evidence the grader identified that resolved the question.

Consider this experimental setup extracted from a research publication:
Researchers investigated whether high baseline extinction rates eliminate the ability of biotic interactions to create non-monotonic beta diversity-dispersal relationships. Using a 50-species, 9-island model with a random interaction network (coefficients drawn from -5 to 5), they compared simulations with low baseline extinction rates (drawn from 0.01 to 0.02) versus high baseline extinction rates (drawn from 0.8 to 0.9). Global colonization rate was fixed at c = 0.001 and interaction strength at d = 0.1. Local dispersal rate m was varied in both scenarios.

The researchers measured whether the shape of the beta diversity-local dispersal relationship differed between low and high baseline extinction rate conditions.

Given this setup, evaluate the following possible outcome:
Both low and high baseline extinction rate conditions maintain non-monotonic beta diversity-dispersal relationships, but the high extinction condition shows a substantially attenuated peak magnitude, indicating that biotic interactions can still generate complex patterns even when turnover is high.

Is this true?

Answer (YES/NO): NO